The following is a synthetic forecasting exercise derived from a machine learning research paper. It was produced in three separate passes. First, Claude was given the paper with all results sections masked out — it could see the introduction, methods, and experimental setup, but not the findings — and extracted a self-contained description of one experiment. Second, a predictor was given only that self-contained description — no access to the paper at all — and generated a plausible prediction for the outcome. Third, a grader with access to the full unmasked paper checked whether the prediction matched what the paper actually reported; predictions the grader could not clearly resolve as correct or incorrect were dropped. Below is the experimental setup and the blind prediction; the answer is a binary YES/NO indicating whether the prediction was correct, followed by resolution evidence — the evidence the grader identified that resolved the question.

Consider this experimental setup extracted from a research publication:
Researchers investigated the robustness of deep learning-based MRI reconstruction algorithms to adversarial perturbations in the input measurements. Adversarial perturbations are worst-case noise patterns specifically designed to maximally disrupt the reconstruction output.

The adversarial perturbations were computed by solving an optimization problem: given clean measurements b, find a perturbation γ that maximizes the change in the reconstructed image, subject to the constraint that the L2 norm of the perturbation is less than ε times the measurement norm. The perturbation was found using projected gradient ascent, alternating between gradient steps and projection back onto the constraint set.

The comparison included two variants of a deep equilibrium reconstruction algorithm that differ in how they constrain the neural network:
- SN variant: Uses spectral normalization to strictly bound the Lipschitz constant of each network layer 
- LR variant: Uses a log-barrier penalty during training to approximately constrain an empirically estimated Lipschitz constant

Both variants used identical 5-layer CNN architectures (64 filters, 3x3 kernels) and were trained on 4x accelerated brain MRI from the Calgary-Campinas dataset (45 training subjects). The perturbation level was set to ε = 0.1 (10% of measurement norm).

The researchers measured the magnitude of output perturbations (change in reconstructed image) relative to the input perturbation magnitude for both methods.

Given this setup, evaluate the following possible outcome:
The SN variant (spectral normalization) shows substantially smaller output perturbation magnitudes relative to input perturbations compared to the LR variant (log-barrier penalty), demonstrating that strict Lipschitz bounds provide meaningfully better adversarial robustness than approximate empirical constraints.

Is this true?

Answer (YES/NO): NO